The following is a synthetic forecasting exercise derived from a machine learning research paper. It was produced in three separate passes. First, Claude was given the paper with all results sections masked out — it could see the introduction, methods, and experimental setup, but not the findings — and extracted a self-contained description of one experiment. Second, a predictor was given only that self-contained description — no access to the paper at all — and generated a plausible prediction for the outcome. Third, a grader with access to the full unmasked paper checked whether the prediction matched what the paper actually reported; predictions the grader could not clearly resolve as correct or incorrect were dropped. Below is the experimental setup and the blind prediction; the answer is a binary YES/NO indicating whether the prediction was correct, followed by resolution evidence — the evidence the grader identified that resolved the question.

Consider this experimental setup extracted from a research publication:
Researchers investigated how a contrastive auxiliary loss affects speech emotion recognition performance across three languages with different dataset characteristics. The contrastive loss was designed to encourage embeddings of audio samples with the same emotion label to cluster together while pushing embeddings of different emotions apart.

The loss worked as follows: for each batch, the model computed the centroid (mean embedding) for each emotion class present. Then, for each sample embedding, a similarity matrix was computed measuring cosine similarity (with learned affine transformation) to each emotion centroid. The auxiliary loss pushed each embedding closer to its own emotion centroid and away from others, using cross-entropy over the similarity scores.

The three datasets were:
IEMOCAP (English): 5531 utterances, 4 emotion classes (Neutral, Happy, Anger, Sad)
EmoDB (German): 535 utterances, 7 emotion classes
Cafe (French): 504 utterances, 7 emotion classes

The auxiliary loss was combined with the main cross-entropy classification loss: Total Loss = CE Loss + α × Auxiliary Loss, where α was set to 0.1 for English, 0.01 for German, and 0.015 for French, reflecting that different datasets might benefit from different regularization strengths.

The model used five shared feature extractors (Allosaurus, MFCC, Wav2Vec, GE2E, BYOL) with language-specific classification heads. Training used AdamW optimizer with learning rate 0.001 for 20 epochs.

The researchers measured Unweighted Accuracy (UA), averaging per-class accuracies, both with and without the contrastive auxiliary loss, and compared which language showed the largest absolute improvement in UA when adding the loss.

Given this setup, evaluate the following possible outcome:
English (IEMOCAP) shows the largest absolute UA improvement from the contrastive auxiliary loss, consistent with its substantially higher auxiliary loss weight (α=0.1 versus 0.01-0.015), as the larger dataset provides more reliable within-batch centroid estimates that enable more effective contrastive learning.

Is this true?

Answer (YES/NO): YES